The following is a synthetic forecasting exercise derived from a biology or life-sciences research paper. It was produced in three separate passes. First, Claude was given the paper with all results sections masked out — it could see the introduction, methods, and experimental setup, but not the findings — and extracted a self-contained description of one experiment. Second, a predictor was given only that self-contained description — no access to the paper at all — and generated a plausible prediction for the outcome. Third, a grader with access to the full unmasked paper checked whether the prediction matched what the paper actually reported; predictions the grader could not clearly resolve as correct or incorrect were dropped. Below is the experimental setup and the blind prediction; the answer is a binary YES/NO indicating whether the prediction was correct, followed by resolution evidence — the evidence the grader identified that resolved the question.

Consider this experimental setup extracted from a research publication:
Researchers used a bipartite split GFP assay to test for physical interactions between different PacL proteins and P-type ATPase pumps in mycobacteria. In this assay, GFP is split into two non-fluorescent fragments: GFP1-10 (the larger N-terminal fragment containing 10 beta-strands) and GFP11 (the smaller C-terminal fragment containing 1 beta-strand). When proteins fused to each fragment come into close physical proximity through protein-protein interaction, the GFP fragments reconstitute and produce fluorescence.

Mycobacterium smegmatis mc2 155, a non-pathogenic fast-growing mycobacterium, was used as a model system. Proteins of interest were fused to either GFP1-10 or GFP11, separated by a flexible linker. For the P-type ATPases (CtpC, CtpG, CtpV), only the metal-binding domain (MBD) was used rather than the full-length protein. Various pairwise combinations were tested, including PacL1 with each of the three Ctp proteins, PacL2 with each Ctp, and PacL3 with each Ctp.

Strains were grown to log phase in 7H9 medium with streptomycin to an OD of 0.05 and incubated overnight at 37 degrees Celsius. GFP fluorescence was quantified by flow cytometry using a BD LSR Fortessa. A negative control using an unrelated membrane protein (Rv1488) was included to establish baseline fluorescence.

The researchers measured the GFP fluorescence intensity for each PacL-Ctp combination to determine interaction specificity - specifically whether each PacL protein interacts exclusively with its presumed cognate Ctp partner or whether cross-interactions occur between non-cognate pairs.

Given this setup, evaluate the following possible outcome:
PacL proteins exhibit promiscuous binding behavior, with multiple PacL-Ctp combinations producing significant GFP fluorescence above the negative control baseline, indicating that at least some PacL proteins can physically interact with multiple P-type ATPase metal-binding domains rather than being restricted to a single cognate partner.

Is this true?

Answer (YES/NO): YES